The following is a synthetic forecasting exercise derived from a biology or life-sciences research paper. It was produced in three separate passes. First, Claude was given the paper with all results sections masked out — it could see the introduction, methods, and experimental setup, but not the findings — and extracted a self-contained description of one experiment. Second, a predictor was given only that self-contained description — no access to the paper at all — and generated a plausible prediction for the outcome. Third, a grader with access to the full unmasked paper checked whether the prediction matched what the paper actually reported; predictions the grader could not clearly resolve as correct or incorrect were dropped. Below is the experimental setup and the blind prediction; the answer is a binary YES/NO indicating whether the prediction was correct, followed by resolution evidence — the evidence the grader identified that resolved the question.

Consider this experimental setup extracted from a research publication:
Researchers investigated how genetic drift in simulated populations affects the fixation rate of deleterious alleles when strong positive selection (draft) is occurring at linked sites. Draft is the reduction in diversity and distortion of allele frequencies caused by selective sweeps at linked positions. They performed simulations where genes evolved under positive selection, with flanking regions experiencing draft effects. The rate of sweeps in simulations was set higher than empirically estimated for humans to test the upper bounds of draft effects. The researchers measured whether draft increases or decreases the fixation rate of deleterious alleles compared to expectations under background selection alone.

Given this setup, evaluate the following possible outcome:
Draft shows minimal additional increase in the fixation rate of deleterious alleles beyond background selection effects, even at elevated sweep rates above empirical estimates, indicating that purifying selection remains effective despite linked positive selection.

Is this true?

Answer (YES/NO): NO